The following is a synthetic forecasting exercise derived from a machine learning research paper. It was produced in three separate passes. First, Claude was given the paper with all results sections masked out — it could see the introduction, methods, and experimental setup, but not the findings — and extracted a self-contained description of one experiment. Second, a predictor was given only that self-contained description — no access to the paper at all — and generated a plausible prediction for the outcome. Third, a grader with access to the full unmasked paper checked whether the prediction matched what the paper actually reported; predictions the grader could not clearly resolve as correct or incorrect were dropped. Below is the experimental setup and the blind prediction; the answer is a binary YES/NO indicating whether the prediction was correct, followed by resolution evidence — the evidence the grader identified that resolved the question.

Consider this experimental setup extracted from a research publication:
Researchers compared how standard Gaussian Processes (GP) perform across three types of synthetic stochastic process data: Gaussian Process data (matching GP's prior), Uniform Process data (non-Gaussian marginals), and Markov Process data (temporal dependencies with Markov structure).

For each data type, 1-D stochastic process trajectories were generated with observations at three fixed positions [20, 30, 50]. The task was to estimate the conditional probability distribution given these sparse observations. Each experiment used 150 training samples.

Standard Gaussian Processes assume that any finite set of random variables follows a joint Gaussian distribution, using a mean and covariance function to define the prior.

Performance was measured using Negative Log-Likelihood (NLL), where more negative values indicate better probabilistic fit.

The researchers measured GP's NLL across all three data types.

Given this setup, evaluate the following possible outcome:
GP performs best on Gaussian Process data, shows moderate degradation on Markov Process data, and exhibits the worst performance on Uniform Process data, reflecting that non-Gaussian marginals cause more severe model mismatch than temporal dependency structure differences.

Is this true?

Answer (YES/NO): YES